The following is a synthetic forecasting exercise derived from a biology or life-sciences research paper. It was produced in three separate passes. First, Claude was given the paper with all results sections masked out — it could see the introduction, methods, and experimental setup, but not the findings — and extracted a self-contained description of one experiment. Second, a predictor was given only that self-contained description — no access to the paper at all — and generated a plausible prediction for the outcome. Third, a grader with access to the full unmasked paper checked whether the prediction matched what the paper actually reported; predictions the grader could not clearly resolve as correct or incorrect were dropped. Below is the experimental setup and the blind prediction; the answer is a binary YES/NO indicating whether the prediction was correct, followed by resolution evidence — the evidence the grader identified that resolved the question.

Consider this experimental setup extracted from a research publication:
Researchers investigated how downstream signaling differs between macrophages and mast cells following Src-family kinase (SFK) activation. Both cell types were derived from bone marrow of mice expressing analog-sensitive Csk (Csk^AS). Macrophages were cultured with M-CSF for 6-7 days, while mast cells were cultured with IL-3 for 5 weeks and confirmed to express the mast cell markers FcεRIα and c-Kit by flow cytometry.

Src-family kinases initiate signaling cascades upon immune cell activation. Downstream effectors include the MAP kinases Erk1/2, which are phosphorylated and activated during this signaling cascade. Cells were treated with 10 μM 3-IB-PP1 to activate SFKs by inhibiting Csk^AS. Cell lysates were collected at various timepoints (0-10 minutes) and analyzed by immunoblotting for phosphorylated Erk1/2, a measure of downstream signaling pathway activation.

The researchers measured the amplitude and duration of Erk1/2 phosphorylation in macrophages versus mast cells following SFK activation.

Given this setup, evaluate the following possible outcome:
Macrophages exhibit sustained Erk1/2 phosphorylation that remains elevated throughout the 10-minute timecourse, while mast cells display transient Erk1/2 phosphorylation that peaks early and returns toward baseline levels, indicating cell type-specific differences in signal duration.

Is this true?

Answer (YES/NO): NO